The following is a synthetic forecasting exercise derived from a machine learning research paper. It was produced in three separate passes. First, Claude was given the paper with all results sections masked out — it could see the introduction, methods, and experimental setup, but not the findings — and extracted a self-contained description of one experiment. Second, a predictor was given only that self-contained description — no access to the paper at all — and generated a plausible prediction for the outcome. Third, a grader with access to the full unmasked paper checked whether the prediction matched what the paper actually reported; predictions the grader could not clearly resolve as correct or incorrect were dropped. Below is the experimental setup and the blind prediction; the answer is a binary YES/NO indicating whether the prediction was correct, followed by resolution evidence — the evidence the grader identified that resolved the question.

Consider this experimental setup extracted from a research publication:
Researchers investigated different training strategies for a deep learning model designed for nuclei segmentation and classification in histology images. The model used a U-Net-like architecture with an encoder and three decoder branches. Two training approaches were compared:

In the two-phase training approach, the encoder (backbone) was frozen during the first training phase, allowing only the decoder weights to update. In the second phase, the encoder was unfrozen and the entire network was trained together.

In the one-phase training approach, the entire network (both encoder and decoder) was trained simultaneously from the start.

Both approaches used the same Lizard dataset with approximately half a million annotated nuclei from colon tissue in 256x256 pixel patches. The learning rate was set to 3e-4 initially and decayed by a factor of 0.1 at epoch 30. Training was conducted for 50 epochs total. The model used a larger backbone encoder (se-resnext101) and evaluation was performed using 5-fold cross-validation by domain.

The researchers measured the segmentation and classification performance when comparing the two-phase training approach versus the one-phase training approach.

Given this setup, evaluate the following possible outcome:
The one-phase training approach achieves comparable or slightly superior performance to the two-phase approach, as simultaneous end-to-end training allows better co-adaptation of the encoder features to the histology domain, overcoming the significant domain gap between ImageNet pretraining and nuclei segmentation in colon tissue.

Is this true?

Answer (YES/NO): YES